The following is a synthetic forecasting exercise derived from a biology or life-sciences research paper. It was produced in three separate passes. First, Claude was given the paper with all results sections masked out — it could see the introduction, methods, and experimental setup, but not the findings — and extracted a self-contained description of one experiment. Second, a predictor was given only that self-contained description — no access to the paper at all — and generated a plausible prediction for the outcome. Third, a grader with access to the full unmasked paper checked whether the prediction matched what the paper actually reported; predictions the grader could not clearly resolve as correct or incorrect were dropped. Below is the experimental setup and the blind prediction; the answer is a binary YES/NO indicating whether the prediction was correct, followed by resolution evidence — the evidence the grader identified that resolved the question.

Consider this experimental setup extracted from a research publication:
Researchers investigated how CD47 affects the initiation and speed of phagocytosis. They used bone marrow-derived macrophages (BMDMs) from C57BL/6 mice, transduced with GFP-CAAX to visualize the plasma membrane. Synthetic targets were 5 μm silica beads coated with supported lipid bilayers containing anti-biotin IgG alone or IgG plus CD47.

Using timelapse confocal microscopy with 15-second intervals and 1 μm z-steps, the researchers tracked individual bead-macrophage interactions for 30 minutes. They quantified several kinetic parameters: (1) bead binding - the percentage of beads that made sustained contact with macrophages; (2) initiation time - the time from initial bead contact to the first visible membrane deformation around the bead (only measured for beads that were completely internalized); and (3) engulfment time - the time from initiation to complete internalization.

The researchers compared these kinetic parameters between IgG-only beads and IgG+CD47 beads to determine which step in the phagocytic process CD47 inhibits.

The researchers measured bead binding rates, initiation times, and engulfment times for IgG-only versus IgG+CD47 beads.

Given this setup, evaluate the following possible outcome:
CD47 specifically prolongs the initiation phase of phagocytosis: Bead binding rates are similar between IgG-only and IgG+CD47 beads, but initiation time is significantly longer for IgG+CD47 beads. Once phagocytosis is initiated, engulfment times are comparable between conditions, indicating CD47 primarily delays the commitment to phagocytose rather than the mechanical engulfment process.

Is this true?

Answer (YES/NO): NO